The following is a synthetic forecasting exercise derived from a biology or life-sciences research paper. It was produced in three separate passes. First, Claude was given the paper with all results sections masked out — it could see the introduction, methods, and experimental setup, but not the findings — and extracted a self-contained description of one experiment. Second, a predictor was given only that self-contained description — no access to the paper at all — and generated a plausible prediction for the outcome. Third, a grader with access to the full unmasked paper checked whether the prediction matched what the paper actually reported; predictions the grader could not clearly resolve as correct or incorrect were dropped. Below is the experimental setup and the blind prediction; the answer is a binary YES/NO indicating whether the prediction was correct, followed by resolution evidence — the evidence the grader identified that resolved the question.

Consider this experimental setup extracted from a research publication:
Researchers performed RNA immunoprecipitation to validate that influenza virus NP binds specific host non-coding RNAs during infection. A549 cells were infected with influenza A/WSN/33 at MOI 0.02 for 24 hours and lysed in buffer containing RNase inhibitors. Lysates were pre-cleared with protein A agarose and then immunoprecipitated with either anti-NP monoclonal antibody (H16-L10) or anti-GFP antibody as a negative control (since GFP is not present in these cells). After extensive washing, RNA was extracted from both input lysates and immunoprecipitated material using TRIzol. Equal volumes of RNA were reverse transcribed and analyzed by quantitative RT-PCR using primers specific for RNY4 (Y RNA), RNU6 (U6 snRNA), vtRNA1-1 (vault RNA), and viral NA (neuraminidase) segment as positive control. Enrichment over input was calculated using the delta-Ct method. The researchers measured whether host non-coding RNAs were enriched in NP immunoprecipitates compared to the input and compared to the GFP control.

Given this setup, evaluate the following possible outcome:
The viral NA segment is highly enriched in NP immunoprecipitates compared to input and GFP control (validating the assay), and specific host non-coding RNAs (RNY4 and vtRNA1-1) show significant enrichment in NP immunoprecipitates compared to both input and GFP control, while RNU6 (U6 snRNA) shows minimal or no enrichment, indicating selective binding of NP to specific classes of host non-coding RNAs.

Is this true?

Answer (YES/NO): NO